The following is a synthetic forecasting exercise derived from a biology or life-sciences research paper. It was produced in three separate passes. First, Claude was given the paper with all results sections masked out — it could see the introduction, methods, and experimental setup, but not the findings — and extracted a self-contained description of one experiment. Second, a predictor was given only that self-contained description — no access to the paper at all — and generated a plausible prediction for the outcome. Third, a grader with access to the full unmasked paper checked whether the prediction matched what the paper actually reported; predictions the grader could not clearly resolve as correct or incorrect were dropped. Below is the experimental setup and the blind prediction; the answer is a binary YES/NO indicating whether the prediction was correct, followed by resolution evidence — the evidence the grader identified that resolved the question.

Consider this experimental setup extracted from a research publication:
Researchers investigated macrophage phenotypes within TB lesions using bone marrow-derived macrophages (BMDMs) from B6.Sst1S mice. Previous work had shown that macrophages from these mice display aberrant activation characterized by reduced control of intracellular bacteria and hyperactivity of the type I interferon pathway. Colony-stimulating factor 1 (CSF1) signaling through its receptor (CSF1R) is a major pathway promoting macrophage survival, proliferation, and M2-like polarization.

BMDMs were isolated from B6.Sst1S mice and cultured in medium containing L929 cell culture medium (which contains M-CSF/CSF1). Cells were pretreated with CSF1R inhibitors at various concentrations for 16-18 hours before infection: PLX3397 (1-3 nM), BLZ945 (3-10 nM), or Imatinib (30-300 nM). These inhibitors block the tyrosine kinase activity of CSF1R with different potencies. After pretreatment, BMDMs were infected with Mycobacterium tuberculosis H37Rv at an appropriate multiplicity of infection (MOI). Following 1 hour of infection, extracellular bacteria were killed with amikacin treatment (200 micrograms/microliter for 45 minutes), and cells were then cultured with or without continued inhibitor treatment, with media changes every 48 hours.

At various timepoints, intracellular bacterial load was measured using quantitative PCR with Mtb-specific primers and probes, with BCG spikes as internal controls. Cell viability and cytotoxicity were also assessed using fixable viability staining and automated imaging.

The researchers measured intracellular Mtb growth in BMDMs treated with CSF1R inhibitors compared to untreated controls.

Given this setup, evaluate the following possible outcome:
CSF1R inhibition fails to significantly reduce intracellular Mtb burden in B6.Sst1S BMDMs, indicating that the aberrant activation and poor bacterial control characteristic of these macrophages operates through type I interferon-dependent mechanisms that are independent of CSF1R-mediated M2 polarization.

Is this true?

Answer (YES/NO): NO